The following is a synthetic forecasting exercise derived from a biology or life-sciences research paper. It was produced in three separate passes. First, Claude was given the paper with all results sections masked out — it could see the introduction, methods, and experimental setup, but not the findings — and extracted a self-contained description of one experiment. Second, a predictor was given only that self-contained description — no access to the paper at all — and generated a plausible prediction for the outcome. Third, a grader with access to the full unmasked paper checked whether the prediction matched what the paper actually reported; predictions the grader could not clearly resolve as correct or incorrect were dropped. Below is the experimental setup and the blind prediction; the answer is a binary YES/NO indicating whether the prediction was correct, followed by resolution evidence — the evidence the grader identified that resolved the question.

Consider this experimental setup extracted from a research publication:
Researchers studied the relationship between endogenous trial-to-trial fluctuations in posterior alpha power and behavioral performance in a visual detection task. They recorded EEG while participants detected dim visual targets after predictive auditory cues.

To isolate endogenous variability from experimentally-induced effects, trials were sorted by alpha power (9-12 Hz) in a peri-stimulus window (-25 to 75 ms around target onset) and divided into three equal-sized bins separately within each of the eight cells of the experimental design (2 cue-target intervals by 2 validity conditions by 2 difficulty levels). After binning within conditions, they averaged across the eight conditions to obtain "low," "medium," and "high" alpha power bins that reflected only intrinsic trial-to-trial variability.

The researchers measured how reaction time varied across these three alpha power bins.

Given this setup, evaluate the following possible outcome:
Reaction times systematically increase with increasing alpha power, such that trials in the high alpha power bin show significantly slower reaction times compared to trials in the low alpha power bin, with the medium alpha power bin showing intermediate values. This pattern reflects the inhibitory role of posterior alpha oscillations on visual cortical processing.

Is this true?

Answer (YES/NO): YES